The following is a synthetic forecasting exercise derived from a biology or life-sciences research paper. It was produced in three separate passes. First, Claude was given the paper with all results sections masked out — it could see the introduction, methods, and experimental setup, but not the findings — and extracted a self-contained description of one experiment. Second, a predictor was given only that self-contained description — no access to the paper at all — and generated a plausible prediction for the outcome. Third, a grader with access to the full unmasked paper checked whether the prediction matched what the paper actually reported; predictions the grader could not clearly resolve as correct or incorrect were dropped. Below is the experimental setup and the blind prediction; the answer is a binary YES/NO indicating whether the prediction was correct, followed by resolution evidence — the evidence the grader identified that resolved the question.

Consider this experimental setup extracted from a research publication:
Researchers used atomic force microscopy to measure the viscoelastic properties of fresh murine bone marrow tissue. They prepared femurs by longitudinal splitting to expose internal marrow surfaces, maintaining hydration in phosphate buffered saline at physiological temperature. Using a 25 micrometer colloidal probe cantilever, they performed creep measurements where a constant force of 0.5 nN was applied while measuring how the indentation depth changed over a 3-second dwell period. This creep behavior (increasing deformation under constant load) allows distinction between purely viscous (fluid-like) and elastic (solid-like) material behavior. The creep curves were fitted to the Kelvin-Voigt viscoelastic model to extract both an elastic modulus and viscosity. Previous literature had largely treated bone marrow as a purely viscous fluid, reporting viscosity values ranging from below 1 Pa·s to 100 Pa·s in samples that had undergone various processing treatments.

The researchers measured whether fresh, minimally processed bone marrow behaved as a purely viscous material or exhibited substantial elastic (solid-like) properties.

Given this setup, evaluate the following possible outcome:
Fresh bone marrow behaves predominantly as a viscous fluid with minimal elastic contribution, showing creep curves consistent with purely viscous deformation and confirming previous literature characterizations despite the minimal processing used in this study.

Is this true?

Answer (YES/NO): NO